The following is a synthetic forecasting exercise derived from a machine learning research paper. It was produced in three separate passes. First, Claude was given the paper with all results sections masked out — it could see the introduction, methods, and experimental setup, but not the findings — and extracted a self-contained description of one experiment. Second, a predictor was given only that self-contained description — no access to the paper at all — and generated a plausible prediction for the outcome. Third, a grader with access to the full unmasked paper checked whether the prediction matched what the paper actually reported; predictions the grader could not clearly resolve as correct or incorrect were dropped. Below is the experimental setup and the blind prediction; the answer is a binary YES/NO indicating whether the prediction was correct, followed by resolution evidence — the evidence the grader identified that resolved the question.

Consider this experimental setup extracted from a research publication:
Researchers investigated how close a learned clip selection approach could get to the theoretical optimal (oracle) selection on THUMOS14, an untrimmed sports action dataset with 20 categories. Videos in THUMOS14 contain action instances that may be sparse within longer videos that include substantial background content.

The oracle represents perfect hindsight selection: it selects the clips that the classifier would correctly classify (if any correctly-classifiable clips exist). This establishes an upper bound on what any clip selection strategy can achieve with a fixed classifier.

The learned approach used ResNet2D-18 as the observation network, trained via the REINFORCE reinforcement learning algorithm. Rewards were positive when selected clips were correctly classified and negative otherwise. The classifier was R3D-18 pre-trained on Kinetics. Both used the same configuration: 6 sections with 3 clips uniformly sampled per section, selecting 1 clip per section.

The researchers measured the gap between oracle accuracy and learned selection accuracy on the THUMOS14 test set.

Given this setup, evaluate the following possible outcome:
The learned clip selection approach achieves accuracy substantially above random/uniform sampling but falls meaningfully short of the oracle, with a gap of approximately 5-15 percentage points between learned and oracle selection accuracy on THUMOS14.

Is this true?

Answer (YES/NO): NO